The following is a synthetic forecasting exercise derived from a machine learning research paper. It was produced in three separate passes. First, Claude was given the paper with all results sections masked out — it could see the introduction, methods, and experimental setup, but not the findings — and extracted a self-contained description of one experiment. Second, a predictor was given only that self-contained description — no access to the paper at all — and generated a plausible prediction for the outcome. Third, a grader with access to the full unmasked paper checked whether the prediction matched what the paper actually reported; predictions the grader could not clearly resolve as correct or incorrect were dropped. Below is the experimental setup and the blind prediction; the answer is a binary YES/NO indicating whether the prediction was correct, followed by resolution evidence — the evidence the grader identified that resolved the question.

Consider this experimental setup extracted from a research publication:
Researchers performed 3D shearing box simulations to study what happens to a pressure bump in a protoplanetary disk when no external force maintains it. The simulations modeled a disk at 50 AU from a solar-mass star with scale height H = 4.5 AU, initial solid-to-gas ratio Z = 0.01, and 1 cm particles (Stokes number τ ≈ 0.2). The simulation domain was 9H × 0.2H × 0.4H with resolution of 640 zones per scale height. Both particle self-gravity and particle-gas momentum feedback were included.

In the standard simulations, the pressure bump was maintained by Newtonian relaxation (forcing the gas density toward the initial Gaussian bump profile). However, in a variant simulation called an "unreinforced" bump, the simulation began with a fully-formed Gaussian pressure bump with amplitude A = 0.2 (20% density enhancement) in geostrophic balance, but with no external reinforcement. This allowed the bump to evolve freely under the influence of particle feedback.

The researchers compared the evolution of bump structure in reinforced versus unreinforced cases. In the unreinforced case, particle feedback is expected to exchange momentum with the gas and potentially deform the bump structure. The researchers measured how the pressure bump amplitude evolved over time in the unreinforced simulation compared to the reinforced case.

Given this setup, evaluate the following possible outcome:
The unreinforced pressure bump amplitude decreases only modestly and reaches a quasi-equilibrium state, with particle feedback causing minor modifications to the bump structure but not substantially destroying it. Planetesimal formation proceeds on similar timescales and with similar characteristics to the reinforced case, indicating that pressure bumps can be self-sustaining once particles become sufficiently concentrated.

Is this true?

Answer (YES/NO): NO